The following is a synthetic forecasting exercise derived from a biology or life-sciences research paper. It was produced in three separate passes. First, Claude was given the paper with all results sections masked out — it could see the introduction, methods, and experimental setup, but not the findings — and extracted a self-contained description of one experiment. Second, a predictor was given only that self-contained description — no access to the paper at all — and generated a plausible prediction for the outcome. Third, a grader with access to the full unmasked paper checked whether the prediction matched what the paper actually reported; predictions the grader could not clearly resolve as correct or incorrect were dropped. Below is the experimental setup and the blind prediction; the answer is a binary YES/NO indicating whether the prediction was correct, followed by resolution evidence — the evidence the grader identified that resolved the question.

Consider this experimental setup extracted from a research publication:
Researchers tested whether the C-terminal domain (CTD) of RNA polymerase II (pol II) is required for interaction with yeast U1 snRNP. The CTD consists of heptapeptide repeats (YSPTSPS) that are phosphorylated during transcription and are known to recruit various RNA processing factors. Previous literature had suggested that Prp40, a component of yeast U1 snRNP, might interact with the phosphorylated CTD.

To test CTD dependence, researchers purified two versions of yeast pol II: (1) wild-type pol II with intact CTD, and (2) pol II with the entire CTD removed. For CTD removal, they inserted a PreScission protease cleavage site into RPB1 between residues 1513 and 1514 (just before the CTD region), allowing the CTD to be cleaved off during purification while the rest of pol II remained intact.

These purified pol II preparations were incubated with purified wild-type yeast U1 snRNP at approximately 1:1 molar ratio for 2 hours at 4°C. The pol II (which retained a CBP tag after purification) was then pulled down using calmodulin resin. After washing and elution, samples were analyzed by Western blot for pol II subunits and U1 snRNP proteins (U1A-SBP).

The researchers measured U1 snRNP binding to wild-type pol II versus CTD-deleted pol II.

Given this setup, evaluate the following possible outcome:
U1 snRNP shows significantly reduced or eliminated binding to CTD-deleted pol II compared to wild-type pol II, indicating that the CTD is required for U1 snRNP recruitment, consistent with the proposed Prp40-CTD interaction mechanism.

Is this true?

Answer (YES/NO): NO